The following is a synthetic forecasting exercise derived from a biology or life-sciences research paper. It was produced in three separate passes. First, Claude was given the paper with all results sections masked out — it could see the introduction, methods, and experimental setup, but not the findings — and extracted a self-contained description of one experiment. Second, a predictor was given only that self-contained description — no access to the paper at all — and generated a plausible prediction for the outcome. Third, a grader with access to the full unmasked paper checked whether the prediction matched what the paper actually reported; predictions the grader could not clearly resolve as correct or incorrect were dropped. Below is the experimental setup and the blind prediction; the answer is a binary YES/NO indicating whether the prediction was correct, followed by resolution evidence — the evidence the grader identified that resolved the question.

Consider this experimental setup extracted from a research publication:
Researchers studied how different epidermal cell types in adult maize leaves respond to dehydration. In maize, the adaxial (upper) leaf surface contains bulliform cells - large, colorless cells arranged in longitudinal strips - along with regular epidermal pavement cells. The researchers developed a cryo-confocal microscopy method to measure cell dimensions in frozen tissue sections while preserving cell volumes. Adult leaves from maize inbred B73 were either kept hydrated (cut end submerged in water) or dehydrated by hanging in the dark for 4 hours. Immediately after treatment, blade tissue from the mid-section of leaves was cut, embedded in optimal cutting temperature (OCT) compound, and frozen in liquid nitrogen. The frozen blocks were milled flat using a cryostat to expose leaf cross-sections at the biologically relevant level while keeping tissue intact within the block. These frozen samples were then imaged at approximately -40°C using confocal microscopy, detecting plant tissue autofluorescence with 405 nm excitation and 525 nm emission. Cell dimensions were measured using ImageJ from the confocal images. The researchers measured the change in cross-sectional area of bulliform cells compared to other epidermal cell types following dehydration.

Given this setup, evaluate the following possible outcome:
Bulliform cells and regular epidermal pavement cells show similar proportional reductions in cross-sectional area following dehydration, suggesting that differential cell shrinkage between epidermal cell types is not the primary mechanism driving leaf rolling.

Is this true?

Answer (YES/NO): NO